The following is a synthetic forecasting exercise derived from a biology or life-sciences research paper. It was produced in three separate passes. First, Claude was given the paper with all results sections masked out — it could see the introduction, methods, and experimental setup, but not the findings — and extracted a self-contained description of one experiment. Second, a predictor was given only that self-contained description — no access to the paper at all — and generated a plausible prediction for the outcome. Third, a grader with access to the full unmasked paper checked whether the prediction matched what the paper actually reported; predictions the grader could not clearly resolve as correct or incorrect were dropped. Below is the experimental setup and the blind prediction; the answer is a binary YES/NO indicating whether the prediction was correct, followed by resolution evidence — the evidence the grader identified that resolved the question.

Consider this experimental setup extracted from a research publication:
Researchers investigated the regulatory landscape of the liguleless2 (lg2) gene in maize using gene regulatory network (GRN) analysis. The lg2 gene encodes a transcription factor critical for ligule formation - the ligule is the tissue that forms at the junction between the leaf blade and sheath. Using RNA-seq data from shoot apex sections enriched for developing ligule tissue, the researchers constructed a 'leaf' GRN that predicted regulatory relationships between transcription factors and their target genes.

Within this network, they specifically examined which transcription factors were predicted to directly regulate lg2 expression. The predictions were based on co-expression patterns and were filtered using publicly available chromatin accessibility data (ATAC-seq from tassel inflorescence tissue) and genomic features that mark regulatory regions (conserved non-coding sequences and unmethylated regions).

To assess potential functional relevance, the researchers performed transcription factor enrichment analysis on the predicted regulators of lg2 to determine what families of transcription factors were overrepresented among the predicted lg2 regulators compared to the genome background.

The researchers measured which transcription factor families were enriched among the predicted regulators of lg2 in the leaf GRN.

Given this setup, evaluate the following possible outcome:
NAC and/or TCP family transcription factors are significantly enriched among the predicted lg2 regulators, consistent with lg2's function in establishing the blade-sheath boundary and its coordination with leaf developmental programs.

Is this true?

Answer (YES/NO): NO